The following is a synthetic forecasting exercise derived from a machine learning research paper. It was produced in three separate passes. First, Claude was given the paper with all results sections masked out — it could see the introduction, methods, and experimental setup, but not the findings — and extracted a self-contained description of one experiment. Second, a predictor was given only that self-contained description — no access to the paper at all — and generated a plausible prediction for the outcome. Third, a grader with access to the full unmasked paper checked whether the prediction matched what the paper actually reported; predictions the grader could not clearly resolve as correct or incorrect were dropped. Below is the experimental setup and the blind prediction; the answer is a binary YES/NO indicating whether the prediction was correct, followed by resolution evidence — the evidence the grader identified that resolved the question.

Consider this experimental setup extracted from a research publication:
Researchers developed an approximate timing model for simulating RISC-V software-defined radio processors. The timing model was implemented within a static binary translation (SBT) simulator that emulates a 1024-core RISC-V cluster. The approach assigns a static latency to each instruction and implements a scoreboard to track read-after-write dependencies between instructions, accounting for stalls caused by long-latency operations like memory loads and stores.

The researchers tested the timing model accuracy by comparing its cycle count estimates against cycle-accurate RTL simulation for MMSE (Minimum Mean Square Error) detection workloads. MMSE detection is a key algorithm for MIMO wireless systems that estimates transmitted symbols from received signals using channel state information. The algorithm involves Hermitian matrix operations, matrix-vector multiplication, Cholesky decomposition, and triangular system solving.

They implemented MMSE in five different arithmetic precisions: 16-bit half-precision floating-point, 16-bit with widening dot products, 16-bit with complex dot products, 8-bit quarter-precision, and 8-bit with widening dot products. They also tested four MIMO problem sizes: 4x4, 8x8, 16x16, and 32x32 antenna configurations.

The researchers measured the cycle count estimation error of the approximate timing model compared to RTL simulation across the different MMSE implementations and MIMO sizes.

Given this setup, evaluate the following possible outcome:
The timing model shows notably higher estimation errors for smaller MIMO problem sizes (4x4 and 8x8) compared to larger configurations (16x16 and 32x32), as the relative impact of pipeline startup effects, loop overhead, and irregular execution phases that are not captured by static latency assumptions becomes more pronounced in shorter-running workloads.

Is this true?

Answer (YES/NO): YES